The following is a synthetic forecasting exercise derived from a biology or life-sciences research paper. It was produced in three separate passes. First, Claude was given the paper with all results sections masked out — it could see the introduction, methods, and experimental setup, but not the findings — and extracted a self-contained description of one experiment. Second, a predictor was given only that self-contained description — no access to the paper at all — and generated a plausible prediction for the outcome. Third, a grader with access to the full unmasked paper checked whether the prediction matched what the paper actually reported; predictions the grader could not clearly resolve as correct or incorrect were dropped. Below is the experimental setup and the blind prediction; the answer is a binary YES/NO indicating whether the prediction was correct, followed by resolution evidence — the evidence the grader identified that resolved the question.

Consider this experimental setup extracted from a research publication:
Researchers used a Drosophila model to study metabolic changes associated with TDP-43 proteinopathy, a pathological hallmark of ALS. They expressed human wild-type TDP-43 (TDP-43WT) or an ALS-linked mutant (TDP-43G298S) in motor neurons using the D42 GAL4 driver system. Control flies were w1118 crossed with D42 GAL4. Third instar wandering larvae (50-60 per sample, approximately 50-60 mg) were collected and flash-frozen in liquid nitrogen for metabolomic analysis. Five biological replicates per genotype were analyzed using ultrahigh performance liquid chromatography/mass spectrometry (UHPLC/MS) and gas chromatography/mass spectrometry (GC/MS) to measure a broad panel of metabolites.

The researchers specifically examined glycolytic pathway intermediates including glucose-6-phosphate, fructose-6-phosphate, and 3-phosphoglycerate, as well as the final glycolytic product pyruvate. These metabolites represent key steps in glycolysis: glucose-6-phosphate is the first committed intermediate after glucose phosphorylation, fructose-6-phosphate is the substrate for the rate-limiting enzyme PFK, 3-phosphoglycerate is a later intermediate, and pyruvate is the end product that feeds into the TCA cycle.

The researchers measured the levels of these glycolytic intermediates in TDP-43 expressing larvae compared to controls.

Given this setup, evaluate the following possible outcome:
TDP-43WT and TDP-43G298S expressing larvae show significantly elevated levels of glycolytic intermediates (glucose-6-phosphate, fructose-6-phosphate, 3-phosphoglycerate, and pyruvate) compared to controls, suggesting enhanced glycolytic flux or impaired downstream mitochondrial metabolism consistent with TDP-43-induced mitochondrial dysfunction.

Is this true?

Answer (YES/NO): NO